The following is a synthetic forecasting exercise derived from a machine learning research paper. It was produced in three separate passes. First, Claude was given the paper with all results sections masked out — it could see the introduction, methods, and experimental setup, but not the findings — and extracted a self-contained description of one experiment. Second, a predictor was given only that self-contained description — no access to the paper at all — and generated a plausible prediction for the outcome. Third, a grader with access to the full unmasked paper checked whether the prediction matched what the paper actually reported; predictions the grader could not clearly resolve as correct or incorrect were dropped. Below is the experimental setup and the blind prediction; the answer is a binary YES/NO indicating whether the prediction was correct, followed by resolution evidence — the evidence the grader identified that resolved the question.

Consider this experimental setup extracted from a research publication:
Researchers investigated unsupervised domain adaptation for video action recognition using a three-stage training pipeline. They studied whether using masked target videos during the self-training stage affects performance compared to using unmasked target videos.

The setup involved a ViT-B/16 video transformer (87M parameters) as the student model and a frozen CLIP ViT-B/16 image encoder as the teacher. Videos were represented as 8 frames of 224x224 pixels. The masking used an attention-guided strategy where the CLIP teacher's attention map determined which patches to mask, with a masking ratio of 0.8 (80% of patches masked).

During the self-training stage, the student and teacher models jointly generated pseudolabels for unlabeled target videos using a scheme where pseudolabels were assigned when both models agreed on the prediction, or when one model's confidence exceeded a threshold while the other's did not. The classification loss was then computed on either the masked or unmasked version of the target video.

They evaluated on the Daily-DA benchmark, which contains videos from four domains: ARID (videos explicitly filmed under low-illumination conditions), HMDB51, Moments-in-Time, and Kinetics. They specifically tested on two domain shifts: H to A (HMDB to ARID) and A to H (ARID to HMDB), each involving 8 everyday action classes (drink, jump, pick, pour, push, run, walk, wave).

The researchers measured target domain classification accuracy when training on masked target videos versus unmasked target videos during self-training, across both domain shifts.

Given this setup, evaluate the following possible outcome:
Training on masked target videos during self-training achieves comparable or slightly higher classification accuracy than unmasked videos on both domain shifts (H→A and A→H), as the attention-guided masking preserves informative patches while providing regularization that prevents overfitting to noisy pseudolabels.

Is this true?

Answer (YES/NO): NO